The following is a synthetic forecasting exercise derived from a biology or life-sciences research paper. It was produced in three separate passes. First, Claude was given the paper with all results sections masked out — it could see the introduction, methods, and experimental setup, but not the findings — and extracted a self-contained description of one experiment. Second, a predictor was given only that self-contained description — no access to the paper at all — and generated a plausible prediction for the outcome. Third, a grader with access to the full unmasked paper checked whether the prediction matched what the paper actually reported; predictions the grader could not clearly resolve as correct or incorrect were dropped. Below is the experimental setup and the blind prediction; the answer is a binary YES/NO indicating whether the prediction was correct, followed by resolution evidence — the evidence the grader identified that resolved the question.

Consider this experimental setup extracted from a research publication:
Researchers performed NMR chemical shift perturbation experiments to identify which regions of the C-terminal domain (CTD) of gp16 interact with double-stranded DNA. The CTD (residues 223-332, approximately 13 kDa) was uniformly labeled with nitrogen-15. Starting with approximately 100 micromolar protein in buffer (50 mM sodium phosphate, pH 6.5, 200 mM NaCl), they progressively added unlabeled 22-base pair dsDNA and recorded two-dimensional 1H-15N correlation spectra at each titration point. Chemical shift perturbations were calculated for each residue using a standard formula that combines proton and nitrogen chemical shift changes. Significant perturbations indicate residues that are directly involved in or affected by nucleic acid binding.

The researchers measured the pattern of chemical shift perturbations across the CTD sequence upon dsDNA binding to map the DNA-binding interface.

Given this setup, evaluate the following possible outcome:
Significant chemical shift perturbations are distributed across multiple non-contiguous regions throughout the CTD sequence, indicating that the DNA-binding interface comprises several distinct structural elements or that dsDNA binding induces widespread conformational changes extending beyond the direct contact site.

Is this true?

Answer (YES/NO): YES